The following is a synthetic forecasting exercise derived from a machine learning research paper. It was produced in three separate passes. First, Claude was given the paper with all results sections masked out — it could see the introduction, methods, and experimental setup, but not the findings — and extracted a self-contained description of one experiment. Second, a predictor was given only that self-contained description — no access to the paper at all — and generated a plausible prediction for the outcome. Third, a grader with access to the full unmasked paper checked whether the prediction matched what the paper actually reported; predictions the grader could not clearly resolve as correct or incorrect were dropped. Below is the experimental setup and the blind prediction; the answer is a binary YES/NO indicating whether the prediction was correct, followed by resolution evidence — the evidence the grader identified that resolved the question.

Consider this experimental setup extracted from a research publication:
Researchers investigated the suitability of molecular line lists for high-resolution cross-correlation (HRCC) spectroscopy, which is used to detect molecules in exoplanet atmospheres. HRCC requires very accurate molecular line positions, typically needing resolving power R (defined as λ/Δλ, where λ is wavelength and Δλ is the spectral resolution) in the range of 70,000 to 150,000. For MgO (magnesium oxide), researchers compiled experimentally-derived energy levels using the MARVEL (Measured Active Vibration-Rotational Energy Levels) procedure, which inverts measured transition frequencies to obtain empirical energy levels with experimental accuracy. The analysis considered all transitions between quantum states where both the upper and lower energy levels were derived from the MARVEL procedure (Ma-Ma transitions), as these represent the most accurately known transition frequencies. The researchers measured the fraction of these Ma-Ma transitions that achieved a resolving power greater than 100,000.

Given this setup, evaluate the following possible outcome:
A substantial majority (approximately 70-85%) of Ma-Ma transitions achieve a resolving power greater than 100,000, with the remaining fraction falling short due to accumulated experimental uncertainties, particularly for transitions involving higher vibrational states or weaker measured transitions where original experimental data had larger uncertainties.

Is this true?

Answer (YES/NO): NO